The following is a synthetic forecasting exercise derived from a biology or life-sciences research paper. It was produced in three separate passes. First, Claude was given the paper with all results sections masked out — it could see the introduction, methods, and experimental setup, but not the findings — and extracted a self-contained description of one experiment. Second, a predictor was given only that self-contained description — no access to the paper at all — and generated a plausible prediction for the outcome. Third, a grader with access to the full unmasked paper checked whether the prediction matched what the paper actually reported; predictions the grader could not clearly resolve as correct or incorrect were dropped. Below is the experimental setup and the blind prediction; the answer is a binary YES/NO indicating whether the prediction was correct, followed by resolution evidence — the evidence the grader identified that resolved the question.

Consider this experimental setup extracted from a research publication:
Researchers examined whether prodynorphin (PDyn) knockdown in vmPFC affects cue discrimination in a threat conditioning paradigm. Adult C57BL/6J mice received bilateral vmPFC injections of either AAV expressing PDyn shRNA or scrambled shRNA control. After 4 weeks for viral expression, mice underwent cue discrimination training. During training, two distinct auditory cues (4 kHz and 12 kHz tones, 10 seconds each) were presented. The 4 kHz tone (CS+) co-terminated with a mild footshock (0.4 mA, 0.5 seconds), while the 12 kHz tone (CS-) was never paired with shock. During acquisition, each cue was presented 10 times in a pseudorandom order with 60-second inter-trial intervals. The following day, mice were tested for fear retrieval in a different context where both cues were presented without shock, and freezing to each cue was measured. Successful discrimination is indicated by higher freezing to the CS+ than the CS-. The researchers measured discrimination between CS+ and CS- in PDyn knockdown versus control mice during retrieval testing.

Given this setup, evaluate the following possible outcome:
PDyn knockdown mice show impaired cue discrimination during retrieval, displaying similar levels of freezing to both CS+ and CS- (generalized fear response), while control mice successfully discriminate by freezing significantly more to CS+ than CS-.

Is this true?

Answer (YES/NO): NO